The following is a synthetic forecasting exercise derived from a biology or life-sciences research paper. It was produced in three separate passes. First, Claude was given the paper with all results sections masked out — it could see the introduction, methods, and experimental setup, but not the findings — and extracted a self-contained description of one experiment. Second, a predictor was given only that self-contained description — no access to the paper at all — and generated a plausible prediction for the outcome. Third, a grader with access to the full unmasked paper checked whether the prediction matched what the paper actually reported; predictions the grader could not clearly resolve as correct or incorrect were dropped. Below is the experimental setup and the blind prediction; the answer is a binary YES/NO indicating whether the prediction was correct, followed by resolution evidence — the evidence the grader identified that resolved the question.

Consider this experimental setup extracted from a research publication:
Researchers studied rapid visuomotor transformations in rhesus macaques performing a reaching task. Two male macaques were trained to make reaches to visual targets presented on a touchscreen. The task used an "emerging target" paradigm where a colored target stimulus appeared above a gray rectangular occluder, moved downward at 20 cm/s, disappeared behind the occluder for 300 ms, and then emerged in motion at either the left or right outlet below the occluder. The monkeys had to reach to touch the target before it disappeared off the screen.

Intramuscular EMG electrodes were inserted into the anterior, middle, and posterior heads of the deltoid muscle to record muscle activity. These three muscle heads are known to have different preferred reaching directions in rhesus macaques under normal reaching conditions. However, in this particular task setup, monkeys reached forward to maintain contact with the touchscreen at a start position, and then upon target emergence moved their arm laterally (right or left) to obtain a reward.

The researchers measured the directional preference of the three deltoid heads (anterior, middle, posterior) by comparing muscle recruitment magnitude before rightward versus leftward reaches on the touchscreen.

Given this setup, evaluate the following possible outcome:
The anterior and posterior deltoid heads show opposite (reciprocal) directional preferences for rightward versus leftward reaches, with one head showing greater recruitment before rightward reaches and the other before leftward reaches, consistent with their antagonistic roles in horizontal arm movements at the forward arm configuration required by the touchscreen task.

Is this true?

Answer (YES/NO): NO